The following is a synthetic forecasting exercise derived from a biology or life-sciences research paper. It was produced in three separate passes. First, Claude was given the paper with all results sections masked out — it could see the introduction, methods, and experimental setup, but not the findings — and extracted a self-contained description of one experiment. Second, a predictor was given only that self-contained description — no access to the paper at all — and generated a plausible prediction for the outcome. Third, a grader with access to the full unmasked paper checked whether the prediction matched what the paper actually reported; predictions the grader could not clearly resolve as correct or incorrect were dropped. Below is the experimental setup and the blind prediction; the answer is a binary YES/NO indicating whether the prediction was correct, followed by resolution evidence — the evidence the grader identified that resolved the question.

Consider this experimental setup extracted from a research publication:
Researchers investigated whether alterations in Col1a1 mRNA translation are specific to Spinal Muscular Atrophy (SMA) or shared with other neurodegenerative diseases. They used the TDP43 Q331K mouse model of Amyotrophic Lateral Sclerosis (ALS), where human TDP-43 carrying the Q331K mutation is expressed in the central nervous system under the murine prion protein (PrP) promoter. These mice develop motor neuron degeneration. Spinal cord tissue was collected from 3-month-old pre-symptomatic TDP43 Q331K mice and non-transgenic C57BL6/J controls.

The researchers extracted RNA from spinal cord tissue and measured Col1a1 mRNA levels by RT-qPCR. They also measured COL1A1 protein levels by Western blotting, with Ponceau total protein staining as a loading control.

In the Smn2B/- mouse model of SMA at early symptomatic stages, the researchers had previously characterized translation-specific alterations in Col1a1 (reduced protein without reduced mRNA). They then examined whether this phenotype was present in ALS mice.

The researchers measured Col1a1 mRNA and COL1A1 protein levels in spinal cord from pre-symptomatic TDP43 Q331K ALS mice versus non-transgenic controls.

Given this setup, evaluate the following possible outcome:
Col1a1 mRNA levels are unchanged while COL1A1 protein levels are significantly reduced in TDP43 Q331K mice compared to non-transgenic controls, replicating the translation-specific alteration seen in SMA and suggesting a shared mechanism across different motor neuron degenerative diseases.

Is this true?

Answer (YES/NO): NO